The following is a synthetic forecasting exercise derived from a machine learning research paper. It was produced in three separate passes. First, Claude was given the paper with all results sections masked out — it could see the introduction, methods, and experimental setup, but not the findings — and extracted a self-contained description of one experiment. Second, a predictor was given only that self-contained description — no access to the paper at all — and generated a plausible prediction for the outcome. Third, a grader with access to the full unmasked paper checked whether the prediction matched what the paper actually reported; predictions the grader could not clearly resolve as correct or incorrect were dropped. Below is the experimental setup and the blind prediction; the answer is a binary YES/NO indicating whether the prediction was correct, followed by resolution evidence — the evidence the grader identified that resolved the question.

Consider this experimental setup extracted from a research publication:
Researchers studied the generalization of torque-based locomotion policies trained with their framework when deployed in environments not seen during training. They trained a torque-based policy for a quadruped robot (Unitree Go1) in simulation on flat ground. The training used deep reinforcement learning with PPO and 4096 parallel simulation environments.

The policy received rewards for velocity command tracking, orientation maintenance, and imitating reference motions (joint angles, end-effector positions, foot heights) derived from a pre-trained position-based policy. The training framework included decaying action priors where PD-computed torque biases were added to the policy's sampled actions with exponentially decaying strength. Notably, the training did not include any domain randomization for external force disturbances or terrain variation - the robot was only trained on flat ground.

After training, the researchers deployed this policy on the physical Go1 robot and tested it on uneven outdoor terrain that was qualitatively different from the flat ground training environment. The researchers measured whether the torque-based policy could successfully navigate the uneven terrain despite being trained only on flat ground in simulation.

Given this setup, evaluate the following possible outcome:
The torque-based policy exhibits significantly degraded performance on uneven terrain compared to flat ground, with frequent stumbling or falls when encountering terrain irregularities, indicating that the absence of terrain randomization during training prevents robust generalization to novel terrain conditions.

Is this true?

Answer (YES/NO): NO